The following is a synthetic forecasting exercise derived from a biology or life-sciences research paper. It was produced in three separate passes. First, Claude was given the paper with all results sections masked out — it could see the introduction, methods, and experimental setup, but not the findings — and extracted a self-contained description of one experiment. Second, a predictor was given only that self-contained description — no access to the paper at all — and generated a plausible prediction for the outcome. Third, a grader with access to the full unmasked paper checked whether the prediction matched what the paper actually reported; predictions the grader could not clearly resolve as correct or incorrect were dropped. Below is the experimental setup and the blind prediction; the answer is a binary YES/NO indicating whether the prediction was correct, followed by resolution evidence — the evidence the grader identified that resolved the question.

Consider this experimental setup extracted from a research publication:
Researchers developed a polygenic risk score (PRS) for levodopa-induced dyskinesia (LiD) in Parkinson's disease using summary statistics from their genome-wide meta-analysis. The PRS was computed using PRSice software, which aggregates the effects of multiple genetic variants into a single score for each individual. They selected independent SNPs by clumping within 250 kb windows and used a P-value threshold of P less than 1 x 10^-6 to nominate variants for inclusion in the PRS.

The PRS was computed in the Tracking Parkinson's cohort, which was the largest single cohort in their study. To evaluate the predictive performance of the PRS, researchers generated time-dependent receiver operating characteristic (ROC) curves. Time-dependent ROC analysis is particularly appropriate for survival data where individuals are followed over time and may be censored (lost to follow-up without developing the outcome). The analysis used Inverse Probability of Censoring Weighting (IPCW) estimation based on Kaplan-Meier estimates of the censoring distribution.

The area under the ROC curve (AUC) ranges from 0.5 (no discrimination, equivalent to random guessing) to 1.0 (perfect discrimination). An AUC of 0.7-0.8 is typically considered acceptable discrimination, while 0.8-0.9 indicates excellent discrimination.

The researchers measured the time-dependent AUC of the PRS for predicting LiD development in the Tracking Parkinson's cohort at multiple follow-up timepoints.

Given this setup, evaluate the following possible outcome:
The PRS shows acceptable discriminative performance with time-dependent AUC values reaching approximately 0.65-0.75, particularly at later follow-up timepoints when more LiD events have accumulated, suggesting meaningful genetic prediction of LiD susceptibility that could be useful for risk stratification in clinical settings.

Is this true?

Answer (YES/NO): NO